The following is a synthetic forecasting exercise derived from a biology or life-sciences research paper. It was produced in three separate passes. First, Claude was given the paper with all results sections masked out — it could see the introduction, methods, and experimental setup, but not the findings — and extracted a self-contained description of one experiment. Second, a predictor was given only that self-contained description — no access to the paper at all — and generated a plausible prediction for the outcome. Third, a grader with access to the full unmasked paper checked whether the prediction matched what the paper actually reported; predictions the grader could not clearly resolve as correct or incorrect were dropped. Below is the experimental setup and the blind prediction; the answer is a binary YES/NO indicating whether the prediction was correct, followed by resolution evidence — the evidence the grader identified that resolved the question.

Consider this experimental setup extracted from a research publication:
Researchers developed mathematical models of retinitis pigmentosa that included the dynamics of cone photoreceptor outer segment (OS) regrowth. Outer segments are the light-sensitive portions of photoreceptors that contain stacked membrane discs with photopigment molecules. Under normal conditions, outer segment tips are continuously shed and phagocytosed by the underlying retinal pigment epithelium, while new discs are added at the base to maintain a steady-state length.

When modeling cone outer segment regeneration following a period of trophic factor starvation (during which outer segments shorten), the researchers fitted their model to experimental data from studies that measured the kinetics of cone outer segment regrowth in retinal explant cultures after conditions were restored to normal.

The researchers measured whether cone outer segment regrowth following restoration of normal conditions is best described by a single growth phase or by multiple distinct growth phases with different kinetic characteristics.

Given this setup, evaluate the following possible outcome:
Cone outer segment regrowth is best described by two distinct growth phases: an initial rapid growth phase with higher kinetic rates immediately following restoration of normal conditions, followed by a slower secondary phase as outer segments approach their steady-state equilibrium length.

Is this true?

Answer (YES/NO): YES